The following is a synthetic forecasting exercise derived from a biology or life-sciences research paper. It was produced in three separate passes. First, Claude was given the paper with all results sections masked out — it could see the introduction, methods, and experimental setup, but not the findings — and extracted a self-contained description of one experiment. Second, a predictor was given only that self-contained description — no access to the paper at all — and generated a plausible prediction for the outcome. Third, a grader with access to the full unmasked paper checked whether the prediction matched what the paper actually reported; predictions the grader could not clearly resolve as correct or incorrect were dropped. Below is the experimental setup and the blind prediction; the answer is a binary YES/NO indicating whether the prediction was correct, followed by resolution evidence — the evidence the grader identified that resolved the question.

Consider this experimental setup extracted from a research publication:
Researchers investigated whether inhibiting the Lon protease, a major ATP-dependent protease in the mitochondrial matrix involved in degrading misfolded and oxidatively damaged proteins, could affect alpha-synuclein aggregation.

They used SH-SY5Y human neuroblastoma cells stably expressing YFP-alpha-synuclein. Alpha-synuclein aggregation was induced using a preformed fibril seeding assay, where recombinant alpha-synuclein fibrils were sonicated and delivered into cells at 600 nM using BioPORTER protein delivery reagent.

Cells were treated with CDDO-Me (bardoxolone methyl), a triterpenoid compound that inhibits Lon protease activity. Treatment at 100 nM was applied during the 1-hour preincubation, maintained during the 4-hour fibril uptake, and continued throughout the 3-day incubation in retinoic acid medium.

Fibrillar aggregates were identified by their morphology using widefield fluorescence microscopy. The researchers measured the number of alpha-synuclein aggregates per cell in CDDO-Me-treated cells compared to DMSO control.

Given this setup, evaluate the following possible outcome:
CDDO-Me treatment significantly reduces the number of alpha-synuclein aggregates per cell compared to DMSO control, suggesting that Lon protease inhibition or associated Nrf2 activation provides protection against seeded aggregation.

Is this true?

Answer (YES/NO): NO